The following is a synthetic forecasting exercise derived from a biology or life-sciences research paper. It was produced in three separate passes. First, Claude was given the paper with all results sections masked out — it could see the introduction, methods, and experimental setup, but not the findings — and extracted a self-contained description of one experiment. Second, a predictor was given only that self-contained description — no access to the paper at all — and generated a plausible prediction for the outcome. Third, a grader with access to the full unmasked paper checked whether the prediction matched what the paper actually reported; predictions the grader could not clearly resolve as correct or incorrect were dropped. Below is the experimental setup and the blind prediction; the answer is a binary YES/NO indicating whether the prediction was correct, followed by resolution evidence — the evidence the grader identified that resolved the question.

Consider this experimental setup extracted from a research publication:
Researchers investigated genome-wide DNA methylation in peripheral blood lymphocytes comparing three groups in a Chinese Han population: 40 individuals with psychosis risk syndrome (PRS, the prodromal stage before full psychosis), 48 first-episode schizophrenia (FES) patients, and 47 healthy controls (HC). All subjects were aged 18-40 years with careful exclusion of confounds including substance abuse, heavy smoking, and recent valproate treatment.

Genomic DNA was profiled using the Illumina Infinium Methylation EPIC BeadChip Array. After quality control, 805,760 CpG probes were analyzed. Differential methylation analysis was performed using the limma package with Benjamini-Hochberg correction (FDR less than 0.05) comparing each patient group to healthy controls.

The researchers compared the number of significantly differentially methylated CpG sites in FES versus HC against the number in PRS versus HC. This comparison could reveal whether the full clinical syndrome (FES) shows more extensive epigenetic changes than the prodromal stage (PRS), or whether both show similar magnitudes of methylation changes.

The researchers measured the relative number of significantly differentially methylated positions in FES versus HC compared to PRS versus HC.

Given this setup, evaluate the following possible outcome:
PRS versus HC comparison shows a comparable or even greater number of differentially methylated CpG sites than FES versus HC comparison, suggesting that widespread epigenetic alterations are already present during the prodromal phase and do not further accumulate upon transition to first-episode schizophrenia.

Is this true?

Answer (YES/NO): NO